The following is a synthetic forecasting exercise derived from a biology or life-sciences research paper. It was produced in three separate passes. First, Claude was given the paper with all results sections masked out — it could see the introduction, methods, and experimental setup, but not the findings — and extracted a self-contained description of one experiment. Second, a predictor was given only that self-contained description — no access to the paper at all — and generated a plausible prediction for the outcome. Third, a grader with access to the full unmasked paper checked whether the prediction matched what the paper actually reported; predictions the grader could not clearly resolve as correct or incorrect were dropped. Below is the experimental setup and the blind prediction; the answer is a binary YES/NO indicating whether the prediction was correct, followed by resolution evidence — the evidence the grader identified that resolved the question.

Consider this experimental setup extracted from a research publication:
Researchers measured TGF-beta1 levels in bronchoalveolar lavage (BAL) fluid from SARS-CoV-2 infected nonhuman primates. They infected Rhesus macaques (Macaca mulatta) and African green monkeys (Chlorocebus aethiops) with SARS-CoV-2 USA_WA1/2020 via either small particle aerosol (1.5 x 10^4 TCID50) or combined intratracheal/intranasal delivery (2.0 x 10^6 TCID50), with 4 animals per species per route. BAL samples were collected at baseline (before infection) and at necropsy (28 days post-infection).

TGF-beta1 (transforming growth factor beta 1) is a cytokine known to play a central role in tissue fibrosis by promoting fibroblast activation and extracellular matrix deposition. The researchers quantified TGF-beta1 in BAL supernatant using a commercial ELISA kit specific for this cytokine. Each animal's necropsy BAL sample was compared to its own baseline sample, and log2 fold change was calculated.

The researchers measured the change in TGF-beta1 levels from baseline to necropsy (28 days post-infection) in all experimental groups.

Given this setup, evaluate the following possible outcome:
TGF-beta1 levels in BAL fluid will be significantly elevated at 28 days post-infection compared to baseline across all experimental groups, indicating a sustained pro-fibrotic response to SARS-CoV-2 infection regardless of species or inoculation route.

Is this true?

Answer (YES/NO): NO